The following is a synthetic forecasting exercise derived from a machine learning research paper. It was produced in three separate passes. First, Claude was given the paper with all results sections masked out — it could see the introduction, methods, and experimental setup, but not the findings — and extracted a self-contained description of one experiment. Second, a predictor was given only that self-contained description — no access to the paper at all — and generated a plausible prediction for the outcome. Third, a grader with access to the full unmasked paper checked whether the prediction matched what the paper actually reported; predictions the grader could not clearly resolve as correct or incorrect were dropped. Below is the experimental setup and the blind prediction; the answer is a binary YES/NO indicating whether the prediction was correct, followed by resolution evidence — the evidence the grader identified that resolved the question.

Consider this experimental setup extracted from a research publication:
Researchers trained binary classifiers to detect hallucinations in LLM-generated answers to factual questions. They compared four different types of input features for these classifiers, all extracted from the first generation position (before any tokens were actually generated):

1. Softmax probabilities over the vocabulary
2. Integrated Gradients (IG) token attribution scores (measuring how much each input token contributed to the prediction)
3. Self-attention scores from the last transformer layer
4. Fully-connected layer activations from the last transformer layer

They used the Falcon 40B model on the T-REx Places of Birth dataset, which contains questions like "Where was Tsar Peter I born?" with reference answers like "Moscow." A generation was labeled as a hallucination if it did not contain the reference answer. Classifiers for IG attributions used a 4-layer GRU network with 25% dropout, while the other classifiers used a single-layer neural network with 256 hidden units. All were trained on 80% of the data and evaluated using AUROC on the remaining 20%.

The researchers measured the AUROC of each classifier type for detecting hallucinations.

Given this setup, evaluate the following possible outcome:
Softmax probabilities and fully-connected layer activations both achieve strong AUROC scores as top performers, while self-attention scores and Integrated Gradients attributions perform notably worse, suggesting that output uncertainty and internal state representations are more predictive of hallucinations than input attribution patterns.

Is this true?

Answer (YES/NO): NO